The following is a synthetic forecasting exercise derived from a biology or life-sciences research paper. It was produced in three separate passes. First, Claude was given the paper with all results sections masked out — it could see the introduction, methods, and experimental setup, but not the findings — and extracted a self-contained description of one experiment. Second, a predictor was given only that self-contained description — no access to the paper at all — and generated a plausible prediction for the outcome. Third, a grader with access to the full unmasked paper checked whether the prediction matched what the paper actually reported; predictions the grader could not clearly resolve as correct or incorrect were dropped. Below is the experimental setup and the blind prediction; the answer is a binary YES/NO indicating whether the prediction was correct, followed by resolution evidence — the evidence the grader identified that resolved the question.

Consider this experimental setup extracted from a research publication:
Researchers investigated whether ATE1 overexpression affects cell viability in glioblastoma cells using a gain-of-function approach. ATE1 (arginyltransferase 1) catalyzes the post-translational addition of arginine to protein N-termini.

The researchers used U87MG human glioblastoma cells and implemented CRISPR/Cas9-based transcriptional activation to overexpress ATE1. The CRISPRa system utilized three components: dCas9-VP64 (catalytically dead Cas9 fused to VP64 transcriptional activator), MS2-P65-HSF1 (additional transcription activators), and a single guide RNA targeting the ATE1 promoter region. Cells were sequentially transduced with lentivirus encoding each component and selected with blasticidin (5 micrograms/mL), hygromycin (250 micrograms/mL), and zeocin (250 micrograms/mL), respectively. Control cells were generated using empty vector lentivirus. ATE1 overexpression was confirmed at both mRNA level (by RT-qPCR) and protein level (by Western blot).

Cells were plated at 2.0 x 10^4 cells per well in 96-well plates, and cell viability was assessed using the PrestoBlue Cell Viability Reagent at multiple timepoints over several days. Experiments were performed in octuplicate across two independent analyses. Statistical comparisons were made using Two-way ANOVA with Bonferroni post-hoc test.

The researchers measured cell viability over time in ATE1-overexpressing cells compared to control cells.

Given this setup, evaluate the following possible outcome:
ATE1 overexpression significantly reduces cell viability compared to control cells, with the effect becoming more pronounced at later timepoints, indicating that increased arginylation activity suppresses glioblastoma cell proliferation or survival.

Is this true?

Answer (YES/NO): NO